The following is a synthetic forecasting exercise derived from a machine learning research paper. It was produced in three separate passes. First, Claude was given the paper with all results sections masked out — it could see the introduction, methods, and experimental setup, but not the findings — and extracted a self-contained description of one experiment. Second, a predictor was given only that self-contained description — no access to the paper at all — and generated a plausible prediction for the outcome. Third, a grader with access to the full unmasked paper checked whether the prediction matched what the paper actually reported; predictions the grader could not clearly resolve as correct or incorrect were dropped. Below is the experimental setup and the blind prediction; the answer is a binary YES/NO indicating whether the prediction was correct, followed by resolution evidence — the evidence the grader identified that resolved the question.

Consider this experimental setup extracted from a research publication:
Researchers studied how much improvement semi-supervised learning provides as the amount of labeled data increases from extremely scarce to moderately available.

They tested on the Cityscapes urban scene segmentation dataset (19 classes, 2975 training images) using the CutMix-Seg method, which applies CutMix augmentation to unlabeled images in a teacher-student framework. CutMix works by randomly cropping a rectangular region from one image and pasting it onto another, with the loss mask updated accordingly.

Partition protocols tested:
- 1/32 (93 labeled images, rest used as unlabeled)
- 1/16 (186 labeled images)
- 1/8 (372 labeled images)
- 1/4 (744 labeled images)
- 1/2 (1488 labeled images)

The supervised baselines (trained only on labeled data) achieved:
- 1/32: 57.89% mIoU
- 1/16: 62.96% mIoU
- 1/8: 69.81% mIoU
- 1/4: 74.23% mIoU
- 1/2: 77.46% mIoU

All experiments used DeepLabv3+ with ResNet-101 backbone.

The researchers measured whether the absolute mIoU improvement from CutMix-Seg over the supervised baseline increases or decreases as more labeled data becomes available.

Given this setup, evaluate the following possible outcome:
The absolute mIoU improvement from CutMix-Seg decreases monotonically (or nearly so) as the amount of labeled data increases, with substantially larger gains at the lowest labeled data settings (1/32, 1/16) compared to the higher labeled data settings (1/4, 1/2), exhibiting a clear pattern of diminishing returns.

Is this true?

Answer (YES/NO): YES